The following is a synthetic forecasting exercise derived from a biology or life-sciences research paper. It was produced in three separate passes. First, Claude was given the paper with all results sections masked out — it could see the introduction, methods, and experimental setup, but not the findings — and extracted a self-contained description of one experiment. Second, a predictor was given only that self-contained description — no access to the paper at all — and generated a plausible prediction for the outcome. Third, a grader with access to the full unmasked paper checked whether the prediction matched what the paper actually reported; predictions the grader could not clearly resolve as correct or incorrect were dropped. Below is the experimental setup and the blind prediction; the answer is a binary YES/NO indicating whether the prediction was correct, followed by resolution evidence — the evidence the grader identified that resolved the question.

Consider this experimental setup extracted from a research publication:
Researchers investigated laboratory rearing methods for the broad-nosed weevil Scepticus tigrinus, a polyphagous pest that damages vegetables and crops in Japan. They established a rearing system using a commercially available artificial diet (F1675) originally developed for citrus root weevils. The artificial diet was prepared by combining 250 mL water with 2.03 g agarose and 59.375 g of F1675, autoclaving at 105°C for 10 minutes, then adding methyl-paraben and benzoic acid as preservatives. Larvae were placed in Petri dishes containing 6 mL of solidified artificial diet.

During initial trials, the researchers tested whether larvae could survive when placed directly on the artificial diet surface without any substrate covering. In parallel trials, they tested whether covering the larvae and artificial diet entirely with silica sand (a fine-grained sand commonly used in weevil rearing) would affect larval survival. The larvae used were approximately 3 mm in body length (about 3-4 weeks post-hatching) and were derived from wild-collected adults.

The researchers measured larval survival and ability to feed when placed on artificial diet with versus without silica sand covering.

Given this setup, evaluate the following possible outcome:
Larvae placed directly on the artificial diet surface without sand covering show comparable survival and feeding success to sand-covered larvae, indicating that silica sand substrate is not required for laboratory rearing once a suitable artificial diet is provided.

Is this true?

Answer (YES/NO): NO